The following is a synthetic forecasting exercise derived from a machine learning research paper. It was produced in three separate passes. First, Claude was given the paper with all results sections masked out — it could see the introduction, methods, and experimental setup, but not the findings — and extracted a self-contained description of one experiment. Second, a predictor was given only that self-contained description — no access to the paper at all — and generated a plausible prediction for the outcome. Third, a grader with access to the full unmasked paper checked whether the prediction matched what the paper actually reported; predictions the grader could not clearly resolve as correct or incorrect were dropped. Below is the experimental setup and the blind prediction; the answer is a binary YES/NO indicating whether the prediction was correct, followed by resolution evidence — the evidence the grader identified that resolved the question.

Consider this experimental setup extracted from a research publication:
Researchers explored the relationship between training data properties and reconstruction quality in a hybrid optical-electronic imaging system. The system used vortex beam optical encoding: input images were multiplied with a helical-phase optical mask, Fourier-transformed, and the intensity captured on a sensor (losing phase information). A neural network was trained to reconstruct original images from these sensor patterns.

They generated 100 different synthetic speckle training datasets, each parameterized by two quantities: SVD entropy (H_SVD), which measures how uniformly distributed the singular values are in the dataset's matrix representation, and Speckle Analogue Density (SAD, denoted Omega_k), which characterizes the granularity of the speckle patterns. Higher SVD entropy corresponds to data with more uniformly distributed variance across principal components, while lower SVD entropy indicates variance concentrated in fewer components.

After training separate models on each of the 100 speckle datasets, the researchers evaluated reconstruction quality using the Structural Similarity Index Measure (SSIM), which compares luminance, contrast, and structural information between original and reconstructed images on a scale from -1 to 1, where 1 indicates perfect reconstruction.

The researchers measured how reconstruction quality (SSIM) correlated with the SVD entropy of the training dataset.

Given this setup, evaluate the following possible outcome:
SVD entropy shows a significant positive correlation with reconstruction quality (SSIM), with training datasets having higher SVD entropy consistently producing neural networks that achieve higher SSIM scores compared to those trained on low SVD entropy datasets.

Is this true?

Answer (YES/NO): NO